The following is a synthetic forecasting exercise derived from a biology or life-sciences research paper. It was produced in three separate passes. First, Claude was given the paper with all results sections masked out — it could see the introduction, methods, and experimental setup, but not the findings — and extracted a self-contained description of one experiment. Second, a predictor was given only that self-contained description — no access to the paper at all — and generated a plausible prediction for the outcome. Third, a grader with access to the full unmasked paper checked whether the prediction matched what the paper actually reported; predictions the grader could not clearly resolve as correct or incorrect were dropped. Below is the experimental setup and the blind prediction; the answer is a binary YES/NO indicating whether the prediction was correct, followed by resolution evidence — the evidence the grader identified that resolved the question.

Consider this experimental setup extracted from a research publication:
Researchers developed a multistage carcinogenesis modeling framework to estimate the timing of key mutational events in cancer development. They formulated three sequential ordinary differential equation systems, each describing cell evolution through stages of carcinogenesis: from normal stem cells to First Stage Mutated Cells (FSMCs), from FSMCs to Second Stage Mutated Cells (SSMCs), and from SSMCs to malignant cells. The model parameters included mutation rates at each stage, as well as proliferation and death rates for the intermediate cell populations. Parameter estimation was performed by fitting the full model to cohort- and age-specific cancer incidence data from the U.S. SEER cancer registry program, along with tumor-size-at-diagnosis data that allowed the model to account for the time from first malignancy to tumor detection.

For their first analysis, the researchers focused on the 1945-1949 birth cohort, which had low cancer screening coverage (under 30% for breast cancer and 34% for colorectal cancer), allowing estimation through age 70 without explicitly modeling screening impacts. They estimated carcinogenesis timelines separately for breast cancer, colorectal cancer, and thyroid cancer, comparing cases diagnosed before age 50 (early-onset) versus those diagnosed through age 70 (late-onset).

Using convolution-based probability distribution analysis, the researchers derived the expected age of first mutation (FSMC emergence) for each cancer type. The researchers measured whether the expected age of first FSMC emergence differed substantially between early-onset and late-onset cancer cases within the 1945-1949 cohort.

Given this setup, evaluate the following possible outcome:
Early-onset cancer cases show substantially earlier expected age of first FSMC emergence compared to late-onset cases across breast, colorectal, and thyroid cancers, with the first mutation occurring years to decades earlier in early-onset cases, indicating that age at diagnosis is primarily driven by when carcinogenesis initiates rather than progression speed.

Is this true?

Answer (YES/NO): NO